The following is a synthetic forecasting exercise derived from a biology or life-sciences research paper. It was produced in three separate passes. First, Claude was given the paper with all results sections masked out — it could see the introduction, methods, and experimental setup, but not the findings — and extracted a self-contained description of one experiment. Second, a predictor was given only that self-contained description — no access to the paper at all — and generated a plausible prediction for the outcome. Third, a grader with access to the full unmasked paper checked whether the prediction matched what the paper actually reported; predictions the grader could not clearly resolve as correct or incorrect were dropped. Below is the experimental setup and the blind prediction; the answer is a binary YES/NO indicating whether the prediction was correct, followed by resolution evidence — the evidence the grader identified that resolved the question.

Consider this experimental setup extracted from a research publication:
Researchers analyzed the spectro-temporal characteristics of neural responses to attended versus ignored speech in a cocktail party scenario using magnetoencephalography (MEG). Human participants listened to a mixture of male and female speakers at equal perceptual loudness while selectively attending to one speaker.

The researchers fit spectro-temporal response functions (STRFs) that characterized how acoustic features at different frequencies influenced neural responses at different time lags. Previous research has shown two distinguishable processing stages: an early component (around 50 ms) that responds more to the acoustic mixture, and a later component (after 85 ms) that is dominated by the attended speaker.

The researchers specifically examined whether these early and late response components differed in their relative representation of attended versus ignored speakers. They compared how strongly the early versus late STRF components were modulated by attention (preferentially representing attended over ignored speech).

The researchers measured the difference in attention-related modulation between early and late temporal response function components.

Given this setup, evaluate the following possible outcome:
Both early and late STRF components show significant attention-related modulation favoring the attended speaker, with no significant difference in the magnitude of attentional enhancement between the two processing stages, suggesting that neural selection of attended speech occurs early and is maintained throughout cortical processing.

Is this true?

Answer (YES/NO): NO